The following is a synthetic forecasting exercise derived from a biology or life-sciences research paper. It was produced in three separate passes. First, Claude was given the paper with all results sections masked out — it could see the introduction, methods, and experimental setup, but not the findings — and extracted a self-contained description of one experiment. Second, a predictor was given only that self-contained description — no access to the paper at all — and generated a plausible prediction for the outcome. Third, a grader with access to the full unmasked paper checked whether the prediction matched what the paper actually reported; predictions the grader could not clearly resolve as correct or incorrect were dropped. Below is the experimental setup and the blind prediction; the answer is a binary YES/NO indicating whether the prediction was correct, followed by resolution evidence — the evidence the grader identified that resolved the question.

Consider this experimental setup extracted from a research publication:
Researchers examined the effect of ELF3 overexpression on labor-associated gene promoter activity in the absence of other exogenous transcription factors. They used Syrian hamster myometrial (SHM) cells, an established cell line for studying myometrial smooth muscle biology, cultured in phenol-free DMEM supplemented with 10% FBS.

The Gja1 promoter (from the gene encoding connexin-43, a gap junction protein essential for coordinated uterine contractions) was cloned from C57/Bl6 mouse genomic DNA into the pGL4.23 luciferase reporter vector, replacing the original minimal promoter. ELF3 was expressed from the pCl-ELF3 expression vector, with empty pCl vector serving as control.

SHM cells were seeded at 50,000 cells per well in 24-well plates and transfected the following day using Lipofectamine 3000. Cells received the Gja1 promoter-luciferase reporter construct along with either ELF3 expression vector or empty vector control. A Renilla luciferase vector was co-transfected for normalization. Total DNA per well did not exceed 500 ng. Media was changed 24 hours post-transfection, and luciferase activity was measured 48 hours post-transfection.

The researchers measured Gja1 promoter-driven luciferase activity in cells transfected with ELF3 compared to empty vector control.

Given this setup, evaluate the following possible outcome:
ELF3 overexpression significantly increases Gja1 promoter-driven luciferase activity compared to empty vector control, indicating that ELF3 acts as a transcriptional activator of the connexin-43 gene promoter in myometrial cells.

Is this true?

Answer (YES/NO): NO